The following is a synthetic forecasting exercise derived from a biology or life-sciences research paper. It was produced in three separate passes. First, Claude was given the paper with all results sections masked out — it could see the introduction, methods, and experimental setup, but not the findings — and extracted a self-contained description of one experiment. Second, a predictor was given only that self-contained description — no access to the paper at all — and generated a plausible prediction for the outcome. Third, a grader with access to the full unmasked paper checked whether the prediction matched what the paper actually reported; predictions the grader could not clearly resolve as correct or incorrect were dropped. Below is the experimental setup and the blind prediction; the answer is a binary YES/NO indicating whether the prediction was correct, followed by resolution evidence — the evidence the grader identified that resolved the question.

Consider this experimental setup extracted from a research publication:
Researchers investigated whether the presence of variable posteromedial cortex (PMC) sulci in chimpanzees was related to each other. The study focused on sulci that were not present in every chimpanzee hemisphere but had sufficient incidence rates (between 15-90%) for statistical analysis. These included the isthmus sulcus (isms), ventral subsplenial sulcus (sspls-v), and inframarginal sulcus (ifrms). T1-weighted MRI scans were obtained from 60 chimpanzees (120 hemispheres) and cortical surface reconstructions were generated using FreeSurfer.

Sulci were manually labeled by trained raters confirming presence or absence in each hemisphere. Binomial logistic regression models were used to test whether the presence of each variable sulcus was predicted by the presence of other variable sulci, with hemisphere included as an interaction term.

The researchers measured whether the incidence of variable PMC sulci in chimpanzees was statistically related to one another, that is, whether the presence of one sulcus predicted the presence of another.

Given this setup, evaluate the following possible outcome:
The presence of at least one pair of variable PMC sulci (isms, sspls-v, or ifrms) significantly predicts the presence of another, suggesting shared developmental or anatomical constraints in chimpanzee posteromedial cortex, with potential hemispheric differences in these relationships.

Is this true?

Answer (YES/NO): YES